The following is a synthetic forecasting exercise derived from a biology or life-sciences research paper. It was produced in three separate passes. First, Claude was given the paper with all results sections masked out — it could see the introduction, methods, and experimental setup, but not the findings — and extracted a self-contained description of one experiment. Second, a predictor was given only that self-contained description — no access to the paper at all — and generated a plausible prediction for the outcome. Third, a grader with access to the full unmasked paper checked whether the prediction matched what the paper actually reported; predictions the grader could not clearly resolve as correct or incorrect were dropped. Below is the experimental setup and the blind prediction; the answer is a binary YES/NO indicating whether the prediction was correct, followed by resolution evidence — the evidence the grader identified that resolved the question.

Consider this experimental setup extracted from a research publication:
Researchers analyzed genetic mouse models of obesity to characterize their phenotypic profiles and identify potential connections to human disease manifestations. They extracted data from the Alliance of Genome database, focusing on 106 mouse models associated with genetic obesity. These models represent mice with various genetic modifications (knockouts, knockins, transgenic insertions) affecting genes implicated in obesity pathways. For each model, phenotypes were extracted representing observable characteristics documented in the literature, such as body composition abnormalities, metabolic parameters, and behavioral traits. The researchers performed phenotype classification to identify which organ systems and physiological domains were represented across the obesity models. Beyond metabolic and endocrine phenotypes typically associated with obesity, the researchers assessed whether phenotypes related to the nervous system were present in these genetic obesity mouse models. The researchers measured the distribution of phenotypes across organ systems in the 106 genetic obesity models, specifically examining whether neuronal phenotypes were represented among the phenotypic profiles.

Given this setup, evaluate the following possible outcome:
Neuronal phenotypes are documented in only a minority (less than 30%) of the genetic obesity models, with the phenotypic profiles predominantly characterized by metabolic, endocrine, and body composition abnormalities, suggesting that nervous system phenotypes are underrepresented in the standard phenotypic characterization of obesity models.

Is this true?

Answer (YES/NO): YES